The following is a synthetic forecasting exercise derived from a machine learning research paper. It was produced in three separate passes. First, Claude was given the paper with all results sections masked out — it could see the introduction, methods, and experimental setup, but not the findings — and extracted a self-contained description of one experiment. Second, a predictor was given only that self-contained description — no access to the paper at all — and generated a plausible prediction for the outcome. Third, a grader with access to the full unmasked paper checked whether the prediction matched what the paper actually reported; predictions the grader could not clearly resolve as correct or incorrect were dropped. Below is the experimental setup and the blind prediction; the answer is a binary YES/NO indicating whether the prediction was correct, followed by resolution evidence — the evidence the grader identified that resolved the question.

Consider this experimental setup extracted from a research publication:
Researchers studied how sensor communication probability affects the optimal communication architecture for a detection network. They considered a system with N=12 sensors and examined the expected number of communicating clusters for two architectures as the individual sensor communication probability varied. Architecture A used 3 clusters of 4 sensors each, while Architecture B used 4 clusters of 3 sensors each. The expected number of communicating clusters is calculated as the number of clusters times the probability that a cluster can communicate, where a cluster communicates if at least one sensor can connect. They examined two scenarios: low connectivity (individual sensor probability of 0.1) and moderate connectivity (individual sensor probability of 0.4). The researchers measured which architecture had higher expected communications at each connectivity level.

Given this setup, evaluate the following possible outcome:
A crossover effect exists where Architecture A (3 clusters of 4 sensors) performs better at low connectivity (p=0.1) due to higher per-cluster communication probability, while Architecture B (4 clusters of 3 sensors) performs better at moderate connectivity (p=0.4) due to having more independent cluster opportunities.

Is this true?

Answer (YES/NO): NO